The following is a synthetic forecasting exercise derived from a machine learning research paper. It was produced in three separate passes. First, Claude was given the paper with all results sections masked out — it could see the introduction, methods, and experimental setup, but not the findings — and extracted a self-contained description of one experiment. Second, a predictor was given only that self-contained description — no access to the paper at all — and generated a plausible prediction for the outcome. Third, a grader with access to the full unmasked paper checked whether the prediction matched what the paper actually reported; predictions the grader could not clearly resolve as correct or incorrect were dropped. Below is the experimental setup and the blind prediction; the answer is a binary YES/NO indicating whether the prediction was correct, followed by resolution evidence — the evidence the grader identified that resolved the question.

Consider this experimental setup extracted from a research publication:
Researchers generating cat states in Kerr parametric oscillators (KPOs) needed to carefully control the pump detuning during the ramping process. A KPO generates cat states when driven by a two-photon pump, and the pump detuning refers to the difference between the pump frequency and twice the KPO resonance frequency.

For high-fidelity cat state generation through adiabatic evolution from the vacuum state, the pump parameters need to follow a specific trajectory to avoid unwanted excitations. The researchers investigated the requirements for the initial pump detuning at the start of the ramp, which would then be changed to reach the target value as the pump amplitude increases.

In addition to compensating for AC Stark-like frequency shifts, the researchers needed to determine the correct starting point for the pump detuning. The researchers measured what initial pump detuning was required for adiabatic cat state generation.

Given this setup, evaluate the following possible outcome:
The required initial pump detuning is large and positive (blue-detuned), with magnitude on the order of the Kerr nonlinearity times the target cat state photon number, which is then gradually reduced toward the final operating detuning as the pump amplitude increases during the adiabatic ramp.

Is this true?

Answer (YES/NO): NO